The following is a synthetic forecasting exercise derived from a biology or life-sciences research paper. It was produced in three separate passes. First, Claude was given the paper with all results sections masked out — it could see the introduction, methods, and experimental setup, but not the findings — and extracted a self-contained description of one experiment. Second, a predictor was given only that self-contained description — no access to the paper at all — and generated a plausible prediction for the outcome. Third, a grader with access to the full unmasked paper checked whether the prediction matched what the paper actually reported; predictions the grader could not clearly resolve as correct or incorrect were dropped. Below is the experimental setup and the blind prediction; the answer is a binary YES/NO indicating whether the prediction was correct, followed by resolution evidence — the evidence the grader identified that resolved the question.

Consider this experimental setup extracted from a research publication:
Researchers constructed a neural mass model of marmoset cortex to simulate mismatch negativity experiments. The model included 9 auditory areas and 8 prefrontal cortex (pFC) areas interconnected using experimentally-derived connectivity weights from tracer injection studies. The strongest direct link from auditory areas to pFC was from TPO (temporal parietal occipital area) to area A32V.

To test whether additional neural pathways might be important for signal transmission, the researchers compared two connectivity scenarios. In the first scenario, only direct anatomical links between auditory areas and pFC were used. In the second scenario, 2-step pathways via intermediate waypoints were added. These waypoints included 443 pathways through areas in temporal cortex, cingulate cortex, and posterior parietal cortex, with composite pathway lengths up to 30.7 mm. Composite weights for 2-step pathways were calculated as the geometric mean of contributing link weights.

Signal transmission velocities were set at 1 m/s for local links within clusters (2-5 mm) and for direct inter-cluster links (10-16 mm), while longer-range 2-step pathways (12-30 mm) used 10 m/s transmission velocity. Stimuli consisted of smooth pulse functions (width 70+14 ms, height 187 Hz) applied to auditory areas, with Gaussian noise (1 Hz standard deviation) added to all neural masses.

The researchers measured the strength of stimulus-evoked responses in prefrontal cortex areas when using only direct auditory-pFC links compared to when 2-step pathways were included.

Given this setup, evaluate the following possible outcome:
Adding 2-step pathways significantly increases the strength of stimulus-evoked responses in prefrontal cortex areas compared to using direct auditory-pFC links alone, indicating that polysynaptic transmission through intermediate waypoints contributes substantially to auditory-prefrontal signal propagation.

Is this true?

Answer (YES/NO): YES